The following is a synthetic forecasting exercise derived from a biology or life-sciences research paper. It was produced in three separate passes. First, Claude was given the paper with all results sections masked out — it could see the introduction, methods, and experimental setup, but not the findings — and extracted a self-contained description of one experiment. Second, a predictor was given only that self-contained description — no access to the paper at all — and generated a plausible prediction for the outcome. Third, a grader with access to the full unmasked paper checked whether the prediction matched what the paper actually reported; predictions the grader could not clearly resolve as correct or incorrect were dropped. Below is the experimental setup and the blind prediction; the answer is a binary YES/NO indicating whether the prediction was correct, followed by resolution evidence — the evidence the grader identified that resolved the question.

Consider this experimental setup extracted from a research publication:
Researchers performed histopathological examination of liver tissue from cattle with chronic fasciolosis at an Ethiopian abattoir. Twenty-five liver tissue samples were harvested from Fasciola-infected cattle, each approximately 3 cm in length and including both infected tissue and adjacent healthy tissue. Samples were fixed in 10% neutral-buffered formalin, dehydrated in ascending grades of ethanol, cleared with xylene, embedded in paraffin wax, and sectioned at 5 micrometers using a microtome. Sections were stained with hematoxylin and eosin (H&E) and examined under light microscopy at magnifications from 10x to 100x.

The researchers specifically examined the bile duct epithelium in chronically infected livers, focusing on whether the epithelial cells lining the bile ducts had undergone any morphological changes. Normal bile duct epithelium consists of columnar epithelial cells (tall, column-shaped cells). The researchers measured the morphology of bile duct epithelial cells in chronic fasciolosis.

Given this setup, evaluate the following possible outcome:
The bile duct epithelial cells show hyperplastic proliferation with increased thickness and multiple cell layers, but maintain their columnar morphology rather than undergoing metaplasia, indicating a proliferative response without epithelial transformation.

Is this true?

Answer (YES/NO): NO